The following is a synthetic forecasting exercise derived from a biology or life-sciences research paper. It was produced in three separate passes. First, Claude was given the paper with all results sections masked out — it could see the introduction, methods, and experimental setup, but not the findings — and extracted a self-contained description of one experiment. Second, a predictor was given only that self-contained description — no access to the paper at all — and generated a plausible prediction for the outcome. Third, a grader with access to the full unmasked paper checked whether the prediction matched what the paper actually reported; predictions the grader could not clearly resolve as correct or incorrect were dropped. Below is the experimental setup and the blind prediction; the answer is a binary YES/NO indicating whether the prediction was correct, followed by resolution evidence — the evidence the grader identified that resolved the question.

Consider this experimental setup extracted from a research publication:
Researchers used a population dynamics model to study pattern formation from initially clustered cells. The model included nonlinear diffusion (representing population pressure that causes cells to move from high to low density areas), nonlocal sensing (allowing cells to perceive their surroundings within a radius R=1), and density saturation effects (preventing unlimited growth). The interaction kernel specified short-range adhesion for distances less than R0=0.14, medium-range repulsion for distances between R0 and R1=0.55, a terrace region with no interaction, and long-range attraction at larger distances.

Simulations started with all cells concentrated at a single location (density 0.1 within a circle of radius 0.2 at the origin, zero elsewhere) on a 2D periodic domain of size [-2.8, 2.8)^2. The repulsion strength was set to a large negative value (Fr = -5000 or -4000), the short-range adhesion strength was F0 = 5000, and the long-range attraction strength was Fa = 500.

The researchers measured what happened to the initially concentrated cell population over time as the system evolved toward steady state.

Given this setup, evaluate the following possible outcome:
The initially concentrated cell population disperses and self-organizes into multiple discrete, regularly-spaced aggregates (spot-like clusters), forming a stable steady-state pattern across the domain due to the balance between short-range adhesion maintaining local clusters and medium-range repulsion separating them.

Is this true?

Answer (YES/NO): YES